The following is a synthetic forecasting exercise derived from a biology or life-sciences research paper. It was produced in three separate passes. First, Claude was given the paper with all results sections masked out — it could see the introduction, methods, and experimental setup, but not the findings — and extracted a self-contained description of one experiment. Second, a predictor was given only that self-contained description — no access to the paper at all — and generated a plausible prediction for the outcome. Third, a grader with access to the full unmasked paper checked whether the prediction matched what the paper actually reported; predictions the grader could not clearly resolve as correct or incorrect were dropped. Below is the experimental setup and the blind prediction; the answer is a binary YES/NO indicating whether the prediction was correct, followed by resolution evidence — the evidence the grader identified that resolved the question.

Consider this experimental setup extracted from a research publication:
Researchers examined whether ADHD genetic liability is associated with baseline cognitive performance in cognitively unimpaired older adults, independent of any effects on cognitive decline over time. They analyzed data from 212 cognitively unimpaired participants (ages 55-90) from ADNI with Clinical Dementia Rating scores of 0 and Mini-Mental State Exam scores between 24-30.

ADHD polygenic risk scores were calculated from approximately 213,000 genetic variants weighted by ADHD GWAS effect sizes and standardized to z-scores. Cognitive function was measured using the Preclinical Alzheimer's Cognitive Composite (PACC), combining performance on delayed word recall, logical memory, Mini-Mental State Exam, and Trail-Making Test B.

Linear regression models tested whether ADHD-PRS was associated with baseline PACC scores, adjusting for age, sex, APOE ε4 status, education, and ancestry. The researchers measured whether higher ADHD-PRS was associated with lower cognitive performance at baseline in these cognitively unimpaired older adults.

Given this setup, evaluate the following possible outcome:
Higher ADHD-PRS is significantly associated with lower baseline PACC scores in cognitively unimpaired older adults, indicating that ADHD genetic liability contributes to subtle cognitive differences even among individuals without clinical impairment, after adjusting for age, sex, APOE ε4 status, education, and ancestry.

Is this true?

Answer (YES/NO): NO